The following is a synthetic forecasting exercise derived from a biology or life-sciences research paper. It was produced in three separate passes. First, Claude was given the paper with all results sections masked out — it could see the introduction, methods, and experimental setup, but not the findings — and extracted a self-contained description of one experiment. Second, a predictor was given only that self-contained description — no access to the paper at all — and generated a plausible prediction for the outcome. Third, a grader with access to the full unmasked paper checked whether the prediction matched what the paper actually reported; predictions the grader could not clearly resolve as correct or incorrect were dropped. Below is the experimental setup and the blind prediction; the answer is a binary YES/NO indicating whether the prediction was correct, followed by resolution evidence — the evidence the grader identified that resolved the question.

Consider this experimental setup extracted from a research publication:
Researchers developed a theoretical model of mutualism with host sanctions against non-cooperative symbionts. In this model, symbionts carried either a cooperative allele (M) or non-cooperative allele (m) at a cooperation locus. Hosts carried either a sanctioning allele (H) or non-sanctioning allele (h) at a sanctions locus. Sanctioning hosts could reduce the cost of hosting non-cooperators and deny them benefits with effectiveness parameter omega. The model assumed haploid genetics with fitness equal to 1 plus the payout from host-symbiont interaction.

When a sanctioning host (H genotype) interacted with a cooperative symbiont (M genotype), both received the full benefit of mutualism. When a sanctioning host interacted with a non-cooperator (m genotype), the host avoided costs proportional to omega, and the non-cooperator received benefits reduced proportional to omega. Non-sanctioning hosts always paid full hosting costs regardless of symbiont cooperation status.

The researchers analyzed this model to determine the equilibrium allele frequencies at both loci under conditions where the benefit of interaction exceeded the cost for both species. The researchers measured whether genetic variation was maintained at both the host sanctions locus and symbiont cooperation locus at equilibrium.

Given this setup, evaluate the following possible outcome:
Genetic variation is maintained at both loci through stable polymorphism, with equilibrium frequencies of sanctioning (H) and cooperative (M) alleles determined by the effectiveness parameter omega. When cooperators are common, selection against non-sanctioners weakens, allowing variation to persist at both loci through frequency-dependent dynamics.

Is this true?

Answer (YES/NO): NO